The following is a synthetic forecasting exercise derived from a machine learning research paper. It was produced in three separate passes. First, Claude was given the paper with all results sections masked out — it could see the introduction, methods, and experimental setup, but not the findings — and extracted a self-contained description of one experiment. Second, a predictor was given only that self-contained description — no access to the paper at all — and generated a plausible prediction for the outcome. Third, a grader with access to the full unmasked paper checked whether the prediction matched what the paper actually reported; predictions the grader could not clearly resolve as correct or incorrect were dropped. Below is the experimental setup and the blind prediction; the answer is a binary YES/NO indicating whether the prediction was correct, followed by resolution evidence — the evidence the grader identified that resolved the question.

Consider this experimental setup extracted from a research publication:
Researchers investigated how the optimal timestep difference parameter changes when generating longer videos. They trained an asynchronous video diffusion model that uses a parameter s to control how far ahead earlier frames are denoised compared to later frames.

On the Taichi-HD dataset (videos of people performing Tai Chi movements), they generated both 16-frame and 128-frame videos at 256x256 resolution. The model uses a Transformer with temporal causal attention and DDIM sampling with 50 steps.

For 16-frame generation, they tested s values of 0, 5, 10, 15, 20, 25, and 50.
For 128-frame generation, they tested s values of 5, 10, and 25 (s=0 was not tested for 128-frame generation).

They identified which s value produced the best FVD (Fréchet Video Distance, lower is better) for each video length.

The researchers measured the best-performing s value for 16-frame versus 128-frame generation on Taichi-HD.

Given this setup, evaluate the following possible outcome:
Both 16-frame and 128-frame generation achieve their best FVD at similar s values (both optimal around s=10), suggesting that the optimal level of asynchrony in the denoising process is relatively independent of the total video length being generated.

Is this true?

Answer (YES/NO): NO